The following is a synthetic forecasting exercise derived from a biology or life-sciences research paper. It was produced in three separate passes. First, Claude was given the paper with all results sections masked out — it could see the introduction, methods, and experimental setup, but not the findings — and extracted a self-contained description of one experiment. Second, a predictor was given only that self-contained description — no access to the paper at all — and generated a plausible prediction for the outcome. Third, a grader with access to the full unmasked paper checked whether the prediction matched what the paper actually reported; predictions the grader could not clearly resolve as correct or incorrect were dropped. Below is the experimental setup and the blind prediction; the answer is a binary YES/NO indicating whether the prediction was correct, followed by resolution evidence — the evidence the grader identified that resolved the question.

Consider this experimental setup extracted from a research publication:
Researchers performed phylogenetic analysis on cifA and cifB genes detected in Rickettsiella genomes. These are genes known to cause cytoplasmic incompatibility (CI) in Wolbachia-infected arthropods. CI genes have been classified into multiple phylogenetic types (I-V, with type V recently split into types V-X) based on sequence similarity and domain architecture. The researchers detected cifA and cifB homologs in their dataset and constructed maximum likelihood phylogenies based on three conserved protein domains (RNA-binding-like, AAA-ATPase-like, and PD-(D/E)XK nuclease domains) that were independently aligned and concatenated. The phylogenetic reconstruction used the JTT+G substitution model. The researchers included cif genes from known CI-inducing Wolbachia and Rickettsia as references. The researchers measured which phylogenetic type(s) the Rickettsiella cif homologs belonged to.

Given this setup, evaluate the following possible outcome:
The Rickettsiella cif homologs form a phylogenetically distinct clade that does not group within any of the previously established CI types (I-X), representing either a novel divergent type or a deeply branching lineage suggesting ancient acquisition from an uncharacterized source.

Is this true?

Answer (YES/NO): NO